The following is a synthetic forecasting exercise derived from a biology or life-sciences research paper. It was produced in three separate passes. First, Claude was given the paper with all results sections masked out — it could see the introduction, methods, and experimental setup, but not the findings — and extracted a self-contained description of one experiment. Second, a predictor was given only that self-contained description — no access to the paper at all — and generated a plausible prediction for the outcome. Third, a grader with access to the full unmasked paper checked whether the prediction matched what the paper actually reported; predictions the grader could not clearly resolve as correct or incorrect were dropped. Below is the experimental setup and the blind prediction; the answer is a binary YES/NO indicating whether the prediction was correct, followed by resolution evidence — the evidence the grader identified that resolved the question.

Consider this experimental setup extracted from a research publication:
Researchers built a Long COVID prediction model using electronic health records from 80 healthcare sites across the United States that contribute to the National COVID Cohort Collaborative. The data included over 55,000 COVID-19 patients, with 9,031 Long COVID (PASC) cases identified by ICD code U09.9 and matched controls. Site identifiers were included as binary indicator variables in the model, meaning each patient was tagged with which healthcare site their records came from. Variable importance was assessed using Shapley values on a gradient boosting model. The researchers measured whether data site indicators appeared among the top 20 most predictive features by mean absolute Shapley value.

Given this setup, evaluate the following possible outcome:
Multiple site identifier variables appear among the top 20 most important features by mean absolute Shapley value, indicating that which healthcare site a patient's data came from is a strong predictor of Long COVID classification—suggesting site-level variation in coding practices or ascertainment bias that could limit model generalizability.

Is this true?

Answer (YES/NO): YES